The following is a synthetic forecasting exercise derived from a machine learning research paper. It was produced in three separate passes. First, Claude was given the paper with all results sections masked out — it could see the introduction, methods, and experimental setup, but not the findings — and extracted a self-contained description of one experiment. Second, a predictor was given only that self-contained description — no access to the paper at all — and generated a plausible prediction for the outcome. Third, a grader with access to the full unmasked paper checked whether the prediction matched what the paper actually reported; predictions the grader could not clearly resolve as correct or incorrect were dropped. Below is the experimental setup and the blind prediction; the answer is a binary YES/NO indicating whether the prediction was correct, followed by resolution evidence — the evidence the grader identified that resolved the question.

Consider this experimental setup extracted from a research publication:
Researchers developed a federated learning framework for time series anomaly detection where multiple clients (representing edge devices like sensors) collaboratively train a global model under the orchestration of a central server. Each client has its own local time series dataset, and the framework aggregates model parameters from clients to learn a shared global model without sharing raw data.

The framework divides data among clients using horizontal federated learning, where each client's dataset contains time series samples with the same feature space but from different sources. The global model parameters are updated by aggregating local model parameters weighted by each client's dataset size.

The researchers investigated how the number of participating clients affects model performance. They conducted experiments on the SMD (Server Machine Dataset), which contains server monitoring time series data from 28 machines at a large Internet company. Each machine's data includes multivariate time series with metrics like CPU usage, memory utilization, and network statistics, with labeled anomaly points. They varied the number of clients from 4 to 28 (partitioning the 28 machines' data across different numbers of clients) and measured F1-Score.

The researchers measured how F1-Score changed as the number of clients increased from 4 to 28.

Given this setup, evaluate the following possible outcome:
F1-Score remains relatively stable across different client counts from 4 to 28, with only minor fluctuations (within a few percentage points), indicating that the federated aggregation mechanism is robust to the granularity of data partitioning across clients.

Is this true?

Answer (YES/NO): NO